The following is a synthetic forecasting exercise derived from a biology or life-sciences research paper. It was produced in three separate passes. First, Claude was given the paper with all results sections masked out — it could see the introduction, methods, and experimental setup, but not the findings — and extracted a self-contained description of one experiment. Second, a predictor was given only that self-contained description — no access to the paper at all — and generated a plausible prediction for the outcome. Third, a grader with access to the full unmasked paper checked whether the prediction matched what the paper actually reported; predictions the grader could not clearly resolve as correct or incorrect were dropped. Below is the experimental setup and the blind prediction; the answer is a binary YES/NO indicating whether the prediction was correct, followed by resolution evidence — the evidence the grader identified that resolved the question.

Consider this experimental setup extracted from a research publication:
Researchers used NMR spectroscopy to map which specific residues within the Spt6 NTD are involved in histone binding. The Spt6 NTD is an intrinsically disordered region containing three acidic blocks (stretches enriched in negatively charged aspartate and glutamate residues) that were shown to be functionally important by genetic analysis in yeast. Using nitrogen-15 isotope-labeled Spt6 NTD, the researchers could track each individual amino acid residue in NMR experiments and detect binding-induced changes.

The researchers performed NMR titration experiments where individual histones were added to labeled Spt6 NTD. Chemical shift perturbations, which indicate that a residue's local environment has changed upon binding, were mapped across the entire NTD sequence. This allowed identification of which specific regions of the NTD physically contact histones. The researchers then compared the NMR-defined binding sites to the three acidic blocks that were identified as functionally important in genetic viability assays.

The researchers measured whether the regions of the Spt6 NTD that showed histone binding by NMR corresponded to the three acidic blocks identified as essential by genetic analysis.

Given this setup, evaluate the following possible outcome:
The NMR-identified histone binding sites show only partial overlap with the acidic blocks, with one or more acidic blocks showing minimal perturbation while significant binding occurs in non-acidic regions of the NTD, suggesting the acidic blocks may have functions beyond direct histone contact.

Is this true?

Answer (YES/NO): NO